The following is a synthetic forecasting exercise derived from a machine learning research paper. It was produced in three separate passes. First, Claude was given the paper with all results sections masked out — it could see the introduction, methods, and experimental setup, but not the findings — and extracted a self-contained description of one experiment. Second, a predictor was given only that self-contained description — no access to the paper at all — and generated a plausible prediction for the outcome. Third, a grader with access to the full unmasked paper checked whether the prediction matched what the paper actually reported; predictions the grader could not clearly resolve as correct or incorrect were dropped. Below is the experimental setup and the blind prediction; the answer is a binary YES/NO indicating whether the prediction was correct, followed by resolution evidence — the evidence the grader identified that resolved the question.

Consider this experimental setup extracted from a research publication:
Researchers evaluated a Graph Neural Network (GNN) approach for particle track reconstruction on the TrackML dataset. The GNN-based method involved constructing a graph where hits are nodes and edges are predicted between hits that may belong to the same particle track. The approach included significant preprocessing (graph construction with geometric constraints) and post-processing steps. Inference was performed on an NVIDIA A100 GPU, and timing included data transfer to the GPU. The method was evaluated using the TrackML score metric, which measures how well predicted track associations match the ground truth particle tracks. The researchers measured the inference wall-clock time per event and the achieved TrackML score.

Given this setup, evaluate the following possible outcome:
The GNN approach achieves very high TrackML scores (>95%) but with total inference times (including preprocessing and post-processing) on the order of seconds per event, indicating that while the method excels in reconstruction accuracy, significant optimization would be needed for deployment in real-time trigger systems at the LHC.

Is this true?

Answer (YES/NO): NO